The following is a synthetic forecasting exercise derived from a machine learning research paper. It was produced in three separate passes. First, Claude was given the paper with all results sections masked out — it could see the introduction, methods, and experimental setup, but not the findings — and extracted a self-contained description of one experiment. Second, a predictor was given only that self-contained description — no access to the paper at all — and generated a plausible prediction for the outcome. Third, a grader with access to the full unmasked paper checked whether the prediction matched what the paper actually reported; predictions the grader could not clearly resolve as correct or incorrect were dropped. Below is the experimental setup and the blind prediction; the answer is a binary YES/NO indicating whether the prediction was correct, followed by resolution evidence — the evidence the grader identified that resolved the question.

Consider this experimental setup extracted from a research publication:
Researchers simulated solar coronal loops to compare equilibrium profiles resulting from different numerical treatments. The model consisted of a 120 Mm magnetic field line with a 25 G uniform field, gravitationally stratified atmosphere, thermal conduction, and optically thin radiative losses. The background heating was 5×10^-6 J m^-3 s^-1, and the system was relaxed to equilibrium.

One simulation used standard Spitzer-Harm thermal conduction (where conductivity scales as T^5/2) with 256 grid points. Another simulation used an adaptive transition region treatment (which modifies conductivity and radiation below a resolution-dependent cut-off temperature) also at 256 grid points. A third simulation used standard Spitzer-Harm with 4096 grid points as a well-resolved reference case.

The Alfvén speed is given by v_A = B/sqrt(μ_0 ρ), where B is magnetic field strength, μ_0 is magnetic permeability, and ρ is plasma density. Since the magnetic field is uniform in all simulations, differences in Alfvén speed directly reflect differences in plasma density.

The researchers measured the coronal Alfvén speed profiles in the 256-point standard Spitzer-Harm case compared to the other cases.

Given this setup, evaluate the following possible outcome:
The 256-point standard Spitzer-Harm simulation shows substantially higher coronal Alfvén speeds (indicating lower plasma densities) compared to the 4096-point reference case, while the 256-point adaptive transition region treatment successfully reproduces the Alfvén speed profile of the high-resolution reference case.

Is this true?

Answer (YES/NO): YES